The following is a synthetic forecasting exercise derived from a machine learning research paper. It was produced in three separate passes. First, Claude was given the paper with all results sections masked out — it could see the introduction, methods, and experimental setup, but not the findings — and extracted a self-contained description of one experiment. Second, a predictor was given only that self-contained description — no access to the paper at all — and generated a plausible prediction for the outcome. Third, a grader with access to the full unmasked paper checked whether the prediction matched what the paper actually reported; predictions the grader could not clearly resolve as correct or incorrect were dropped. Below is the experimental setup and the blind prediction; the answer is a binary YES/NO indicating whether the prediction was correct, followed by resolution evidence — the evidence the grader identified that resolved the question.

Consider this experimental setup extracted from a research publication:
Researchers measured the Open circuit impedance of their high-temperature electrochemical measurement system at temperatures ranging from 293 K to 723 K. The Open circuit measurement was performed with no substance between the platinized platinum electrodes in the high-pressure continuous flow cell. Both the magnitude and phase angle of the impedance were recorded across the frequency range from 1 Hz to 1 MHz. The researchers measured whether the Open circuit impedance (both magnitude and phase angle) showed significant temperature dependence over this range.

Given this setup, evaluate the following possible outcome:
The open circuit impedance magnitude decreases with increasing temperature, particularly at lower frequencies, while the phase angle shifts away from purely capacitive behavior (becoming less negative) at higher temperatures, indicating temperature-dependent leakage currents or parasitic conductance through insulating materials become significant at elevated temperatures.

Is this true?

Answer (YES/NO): NO